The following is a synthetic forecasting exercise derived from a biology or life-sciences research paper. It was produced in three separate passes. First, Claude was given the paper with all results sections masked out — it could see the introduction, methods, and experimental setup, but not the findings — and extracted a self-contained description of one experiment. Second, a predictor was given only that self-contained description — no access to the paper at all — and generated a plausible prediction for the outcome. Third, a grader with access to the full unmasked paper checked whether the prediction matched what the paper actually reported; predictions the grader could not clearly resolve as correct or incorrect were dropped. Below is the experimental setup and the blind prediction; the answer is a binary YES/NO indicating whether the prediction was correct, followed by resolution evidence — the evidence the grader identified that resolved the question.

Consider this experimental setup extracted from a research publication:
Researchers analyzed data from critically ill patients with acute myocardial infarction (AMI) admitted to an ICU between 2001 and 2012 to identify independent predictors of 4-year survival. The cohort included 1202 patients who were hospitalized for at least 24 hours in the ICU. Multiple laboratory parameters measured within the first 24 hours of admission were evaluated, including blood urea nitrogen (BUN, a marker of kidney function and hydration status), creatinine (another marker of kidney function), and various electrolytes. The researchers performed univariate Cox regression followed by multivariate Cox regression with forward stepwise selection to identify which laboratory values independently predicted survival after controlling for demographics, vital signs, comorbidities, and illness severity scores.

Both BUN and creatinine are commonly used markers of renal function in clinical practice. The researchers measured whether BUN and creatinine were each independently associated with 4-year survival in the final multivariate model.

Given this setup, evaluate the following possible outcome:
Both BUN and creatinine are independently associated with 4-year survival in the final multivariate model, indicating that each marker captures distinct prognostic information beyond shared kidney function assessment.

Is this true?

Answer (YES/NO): NO